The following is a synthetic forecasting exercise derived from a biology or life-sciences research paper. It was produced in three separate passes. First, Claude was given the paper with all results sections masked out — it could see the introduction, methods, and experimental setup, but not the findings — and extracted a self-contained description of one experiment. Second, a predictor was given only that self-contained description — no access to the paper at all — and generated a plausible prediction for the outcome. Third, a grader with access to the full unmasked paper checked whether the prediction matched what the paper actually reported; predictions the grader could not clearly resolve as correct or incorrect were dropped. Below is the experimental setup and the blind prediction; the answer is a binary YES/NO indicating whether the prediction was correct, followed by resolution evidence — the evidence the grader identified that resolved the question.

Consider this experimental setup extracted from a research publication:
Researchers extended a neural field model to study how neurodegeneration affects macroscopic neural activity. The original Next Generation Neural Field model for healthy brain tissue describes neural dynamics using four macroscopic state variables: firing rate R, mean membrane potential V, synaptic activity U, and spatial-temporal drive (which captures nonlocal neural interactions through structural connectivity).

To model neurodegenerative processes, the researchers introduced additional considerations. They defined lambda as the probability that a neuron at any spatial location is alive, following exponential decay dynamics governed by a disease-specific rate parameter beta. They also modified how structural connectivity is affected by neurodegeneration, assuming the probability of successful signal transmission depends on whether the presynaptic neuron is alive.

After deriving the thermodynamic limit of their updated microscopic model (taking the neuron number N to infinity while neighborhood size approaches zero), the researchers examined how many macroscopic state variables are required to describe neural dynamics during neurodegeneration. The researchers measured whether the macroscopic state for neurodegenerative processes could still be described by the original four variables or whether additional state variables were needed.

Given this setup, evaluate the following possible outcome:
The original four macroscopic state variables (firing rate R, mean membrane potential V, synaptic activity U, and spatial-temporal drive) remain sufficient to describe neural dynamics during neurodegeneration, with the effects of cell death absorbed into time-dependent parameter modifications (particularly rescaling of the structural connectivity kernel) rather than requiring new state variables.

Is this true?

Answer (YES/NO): NO